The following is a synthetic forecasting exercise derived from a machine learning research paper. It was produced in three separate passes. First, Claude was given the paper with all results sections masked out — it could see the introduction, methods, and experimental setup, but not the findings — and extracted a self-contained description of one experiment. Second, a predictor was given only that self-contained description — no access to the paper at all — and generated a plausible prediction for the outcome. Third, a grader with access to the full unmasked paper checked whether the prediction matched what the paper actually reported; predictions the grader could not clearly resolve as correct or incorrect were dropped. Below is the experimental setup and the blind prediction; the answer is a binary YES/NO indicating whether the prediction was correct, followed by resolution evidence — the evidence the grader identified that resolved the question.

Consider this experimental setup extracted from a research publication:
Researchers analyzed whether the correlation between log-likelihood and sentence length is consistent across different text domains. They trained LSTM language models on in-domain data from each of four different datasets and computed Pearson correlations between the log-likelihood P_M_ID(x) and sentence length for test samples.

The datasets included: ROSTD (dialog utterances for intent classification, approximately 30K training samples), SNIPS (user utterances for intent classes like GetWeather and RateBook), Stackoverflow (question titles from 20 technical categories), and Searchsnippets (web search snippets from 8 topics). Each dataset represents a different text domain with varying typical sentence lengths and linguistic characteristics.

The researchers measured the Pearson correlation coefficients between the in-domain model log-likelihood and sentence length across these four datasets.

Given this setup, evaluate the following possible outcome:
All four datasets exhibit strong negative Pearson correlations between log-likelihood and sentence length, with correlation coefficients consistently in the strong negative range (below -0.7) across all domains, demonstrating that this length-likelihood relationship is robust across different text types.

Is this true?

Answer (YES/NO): NO